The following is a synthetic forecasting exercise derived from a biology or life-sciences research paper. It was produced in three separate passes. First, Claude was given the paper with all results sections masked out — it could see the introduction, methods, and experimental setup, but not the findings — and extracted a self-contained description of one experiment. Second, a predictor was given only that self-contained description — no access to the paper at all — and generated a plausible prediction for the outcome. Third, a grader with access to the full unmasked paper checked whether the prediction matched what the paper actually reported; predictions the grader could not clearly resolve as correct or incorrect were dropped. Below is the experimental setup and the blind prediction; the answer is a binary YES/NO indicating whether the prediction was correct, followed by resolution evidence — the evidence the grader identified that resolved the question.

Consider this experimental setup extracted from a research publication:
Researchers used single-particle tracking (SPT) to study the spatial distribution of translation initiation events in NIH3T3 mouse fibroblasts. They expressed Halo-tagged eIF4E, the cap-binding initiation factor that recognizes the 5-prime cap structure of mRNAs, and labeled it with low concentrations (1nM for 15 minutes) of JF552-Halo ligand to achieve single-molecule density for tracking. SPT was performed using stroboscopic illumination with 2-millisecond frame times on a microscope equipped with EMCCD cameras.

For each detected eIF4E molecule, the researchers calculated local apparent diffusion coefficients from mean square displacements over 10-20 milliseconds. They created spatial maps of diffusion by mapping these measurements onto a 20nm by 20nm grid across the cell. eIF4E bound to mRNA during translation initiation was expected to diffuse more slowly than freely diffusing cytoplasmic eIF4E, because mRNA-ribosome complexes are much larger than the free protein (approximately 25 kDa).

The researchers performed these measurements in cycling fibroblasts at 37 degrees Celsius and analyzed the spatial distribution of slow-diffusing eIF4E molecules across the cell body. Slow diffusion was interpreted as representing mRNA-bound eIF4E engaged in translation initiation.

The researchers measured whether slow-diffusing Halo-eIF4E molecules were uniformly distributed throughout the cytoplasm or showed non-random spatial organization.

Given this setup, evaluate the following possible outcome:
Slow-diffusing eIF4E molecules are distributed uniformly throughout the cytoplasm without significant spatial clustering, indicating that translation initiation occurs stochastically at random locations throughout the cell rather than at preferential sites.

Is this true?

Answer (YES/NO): NO